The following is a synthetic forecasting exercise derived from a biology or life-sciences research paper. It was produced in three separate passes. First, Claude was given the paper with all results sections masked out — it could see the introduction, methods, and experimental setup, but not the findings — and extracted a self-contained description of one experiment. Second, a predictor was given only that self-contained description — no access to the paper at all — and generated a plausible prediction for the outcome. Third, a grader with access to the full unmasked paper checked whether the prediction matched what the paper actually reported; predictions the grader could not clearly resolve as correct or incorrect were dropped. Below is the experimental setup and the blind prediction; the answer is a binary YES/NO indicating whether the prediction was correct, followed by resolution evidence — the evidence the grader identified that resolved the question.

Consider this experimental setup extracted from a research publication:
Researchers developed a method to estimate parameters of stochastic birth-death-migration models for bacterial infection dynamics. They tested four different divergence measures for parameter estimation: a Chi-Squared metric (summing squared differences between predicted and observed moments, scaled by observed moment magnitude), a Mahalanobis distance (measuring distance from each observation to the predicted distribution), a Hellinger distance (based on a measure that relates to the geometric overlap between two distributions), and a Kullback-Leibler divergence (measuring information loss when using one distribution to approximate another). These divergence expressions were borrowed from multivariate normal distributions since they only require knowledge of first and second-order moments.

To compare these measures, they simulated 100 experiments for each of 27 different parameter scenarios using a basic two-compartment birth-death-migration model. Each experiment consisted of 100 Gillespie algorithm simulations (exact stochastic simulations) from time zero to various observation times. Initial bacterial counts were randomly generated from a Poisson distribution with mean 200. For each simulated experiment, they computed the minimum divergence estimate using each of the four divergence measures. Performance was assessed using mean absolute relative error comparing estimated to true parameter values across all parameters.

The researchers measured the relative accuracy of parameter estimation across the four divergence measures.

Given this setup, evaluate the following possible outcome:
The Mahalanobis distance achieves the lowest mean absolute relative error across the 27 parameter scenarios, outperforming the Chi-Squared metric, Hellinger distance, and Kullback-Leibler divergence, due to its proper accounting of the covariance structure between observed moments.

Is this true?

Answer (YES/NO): NO